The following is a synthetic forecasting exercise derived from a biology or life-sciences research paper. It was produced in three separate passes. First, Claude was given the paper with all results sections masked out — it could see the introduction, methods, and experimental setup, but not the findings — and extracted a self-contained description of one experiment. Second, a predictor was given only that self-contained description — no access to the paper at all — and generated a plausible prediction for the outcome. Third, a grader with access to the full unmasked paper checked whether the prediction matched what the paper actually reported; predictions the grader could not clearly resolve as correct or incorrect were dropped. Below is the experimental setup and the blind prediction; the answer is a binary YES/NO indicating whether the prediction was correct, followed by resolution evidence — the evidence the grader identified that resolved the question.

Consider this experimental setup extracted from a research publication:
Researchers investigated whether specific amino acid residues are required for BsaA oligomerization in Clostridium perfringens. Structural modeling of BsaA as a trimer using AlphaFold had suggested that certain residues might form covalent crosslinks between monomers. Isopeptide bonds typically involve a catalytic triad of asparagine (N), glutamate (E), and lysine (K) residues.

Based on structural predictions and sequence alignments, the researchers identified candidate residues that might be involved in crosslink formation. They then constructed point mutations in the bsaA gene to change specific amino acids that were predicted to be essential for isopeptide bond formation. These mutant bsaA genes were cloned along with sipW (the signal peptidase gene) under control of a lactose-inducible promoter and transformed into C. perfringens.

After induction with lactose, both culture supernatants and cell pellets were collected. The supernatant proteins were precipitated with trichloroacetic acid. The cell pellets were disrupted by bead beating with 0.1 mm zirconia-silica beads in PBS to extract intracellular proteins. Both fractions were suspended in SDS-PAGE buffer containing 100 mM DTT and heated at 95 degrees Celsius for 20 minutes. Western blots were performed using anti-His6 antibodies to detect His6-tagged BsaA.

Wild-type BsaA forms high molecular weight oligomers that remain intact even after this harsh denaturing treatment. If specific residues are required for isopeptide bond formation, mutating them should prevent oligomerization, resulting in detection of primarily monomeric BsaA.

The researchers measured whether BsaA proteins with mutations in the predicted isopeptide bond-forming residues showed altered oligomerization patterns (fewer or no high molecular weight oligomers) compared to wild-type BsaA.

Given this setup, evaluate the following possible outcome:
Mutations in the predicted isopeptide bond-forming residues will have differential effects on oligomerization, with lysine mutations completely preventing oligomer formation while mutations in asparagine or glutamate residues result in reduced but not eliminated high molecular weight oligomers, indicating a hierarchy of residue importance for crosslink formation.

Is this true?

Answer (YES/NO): NO